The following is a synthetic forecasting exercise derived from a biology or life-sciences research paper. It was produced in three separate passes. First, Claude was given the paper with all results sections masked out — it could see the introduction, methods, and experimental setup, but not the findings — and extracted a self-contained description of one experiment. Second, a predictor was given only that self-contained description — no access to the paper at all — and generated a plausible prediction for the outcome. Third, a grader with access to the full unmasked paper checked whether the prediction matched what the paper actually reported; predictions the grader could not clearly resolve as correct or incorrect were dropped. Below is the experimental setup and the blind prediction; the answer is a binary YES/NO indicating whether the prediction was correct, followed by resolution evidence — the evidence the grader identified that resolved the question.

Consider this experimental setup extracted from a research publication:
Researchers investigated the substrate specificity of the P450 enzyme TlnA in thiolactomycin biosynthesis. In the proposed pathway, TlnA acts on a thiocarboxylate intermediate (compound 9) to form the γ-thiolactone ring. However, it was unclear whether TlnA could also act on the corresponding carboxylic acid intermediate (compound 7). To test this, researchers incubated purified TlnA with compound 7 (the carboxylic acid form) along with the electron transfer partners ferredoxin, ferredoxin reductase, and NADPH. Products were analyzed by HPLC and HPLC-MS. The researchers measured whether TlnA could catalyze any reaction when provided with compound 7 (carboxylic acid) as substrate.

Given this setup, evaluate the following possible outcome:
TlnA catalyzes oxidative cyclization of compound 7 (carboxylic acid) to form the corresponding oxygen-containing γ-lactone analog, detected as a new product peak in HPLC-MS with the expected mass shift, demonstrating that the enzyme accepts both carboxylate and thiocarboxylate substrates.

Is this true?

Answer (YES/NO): NO